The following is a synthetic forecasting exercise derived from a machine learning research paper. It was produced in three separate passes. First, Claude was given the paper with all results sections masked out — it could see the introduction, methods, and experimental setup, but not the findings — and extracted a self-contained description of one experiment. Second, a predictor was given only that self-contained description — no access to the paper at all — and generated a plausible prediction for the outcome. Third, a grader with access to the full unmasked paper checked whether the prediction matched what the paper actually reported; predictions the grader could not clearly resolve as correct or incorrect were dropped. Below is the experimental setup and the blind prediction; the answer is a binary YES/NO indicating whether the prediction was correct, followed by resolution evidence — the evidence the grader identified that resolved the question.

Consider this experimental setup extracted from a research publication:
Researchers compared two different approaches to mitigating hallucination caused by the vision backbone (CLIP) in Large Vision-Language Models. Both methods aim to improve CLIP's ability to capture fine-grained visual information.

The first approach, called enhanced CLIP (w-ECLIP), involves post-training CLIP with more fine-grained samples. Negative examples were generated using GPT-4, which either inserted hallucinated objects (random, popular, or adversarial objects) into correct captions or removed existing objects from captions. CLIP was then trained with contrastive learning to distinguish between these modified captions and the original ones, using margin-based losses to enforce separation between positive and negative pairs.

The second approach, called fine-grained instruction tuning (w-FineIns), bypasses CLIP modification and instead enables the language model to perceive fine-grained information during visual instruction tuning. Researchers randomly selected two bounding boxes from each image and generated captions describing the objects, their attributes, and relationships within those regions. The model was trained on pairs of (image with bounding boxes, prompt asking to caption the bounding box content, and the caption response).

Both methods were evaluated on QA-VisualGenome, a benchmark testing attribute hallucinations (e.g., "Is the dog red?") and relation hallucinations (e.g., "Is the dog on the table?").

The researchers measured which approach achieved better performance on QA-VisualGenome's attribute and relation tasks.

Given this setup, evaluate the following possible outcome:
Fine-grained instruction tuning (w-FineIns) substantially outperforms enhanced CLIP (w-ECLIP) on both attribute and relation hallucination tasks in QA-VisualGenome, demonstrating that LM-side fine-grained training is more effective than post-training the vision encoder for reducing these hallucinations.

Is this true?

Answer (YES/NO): NO